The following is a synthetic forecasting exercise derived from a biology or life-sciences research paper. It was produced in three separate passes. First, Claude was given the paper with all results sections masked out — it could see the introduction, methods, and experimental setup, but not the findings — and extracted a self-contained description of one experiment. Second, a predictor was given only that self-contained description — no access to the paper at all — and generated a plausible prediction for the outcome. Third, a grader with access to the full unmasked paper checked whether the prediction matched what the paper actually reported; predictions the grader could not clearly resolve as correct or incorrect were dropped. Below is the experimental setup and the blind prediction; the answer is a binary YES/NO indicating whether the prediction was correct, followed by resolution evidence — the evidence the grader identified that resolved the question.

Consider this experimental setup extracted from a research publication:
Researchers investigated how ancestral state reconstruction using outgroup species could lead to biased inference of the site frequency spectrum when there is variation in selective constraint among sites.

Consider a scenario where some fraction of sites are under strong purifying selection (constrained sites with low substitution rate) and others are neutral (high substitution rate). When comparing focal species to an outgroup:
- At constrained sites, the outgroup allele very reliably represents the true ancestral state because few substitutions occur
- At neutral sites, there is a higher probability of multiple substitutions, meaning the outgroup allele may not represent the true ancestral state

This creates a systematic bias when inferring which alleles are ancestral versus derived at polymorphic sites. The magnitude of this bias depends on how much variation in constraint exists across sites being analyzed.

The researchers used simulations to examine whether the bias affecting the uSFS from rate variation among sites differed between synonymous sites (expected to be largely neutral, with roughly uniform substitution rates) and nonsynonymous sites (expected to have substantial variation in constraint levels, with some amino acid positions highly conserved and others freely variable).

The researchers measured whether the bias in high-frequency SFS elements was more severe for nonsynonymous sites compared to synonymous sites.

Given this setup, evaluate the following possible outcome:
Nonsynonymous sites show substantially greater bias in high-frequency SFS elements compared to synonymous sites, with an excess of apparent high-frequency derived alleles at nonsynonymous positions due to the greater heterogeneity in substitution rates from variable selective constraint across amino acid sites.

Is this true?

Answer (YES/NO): YES